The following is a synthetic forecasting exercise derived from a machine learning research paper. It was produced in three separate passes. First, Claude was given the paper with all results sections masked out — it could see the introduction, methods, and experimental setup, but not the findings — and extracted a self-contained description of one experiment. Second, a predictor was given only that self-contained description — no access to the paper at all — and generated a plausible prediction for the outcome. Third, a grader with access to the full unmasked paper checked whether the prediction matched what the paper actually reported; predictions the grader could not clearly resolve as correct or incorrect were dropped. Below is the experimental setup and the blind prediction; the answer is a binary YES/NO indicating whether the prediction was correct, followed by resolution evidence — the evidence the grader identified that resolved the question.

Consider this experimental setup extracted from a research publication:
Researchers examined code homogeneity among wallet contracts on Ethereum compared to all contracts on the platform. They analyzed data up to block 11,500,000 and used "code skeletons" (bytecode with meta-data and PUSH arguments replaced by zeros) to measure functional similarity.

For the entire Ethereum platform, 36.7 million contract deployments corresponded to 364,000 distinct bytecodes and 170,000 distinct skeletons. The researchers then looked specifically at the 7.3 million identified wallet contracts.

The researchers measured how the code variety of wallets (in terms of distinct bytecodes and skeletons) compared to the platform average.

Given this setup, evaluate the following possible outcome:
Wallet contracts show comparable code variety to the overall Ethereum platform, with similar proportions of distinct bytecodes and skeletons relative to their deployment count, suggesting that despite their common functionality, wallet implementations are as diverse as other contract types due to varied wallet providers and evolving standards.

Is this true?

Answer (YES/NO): NO